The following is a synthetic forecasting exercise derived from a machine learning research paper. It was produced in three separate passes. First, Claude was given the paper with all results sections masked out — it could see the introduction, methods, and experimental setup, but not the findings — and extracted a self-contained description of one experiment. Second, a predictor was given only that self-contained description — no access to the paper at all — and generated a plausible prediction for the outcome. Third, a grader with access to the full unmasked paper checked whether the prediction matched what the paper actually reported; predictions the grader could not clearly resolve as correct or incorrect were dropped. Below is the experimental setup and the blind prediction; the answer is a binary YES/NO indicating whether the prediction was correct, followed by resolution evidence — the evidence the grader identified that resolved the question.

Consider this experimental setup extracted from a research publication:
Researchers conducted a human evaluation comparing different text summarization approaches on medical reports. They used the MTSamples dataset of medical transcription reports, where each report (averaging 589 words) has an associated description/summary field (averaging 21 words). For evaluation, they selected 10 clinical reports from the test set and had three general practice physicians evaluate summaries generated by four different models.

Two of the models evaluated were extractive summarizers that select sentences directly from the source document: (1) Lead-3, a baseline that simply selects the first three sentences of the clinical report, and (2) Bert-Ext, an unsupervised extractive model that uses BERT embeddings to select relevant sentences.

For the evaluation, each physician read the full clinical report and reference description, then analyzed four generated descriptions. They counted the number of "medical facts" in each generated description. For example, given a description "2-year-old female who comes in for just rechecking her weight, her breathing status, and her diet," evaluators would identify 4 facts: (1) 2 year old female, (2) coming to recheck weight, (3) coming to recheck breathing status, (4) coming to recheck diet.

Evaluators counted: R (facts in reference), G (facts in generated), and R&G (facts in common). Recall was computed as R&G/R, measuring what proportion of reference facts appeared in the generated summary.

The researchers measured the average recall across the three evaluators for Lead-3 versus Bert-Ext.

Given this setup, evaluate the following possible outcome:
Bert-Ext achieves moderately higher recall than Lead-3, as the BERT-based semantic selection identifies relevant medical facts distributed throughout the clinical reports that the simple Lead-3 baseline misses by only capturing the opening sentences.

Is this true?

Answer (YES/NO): NO